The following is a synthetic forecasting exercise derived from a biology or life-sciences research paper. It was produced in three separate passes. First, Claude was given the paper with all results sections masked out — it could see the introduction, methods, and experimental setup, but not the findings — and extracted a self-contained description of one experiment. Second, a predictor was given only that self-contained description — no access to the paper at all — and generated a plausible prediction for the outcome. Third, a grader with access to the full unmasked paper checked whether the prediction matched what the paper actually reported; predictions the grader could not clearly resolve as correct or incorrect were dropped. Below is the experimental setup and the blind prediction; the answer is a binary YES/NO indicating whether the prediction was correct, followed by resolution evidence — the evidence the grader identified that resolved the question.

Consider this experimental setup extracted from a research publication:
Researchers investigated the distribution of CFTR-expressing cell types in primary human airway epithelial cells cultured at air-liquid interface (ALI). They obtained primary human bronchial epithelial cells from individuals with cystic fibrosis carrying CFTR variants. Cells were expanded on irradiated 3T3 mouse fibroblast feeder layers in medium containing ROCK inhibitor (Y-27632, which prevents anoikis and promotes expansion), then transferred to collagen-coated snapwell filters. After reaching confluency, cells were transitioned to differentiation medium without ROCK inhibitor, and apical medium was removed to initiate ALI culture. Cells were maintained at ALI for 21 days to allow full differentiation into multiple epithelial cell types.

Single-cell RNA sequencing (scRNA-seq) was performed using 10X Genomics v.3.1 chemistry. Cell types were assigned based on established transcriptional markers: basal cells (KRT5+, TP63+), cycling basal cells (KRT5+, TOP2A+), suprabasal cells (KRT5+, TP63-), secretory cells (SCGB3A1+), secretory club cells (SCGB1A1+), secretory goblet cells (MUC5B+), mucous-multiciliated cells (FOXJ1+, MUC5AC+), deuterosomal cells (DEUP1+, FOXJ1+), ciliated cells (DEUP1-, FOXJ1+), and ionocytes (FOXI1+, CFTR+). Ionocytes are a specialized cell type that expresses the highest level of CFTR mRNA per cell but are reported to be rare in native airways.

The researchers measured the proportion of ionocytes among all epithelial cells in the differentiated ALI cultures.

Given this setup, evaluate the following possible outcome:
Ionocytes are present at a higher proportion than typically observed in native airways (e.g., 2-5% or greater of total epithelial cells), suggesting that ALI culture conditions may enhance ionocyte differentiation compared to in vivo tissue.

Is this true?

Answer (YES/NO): NO